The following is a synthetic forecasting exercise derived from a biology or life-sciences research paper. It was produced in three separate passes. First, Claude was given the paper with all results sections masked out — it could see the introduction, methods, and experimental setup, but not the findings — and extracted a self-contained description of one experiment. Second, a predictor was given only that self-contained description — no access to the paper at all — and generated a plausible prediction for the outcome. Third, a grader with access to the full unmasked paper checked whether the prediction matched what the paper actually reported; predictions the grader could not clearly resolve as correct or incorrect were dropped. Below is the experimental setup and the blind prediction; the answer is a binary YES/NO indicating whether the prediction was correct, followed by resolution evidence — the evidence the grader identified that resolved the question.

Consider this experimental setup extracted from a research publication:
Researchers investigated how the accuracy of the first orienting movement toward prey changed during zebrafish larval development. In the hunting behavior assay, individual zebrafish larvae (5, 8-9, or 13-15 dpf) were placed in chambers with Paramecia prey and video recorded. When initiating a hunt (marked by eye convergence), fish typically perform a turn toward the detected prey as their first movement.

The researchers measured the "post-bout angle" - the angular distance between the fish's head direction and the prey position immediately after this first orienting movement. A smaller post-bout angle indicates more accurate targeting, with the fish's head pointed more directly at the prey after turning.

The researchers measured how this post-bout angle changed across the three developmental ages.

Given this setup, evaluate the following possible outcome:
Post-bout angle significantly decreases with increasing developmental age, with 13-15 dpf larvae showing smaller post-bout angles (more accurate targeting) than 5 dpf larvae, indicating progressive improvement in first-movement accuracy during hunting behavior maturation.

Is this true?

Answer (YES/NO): YES